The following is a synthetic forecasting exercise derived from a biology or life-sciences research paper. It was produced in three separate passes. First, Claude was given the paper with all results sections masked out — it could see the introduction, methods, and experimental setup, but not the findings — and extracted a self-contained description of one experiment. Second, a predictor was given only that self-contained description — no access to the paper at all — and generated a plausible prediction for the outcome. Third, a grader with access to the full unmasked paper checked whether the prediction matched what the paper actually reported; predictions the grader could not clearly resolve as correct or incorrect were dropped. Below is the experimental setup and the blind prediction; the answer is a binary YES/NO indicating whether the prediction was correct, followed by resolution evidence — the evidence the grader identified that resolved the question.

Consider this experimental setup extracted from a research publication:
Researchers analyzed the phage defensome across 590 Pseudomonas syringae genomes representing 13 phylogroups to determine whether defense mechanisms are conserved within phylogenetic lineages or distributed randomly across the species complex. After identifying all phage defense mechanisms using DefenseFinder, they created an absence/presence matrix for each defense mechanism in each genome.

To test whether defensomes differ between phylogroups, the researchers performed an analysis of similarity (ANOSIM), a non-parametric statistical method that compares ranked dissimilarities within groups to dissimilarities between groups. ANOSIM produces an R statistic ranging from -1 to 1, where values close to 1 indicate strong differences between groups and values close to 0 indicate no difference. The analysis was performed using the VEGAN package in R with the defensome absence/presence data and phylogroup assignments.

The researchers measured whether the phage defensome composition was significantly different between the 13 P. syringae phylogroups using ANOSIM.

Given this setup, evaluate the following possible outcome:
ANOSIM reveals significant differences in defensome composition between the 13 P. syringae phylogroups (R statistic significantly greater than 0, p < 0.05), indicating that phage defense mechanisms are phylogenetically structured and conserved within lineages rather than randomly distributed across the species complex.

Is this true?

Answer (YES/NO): YES